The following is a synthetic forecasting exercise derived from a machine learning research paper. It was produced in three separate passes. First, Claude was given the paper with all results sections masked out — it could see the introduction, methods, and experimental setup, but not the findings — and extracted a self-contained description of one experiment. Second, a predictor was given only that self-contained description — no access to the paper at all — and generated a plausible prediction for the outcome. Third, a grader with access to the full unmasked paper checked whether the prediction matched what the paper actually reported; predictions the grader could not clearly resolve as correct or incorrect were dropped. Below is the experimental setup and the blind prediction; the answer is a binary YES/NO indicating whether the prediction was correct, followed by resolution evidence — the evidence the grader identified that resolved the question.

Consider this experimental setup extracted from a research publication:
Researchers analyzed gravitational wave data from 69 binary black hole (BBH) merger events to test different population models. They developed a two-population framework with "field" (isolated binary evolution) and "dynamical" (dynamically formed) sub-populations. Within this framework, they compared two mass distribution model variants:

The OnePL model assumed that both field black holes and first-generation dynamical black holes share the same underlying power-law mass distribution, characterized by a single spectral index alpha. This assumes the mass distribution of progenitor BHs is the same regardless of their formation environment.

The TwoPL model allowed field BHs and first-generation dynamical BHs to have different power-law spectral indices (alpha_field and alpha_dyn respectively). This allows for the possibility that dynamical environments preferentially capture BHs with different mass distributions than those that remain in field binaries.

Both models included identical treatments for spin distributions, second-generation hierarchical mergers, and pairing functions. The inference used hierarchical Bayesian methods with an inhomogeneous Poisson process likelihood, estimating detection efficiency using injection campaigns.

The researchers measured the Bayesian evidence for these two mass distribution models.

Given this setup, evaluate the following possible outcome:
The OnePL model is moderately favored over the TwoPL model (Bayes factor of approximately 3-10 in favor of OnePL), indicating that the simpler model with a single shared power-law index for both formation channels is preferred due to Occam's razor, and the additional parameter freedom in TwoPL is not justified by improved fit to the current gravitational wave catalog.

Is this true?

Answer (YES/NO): YES